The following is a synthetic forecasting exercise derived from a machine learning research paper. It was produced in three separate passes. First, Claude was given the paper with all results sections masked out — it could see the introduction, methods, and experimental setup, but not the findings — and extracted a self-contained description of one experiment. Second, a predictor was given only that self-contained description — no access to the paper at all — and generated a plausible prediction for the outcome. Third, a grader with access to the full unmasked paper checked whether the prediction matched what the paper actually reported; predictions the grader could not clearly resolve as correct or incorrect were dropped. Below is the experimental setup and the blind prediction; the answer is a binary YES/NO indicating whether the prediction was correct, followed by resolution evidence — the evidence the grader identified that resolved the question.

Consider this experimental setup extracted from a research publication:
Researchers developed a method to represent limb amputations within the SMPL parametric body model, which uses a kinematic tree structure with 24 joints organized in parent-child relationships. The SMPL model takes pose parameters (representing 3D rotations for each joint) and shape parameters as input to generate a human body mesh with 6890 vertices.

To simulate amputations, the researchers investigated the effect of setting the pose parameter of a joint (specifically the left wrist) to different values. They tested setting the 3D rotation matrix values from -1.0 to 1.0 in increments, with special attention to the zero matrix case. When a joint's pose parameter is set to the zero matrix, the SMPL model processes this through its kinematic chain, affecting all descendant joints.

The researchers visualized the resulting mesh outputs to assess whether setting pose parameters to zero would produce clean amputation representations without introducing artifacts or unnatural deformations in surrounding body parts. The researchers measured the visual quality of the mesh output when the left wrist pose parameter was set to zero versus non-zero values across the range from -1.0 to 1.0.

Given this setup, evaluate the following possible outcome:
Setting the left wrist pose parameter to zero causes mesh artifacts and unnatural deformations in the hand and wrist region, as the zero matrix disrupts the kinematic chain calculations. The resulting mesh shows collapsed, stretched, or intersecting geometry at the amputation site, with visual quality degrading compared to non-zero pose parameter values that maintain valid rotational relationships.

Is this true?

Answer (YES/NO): NO